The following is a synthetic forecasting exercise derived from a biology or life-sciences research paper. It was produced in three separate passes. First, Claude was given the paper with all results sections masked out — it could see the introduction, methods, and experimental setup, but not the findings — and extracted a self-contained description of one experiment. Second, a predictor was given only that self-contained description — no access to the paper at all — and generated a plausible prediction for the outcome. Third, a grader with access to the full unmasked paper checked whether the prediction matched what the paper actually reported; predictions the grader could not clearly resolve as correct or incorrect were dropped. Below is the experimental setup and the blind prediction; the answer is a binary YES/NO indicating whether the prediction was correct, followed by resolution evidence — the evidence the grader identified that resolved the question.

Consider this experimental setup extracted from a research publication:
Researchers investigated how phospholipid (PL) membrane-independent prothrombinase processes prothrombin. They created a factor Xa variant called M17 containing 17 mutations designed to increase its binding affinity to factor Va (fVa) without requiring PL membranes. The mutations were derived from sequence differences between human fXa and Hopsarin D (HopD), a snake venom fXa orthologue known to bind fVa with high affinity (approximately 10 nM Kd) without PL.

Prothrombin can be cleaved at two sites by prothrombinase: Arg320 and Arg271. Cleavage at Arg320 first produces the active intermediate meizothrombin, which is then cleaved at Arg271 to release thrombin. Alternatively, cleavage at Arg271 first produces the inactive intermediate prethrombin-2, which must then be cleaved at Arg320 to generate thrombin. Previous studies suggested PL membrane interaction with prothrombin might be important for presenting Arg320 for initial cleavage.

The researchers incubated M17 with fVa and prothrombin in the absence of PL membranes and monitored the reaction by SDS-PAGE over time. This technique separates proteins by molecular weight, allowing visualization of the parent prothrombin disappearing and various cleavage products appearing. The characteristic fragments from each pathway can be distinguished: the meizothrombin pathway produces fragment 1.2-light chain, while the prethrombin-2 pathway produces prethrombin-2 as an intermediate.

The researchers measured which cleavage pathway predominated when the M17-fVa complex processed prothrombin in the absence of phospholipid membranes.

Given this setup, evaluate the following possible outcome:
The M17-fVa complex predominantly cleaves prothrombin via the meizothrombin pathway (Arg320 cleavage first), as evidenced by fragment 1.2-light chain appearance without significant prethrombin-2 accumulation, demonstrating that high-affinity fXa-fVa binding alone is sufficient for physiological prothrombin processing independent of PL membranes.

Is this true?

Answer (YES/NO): YES